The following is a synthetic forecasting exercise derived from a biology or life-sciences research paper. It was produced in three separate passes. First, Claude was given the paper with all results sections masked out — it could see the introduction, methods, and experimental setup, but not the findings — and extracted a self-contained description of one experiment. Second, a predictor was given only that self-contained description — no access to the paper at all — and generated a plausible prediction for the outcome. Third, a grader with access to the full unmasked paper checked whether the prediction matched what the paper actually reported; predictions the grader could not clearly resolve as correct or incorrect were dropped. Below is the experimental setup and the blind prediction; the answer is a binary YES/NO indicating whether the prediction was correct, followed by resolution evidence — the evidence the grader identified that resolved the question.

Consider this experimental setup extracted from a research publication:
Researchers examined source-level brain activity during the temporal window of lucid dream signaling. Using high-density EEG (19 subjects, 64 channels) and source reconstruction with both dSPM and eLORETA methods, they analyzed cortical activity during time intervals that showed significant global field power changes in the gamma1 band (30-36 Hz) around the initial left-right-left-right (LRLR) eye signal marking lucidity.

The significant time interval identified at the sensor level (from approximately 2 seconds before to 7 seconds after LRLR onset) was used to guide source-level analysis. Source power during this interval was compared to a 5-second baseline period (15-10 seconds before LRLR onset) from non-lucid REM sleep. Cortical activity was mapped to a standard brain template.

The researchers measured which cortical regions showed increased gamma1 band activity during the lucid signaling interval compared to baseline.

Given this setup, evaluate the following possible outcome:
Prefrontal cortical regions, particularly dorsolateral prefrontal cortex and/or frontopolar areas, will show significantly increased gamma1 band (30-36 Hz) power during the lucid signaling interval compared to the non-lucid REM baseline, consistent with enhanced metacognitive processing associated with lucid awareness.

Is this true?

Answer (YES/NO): NO